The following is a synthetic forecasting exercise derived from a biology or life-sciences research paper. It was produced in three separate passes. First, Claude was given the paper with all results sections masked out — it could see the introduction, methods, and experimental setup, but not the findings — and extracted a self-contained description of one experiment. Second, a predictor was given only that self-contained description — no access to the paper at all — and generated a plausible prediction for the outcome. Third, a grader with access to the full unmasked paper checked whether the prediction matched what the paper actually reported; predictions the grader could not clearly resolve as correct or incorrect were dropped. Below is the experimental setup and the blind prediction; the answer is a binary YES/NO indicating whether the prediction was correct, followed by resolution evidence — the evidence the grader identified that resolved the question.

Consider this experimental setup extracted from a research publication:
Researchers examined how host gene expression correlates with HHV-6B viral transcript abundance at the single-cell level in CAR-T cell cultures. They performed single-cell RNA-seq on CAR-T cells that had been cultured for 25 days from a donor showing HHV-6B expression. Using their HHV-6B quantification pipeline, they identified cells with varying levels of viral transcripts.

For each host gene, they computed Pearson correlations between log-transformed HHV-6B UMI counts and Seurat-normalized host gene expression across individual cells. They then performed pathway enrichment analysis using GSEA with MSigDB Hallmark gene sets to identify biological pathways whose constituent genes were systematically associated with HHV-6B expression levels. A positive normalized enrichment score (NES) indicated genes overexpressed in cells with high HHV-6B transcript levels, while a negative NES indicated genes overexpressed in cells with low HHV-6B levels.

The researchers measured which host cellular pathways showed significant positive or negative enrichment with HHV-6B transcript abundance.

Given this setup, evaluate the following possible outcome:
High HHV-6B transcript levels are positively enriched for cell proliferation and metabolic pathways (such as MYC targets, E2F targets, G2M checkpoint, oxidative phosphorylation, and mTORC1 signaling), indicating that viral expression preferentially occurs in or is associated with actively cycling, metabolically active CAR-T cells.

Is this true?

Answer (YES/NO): YES